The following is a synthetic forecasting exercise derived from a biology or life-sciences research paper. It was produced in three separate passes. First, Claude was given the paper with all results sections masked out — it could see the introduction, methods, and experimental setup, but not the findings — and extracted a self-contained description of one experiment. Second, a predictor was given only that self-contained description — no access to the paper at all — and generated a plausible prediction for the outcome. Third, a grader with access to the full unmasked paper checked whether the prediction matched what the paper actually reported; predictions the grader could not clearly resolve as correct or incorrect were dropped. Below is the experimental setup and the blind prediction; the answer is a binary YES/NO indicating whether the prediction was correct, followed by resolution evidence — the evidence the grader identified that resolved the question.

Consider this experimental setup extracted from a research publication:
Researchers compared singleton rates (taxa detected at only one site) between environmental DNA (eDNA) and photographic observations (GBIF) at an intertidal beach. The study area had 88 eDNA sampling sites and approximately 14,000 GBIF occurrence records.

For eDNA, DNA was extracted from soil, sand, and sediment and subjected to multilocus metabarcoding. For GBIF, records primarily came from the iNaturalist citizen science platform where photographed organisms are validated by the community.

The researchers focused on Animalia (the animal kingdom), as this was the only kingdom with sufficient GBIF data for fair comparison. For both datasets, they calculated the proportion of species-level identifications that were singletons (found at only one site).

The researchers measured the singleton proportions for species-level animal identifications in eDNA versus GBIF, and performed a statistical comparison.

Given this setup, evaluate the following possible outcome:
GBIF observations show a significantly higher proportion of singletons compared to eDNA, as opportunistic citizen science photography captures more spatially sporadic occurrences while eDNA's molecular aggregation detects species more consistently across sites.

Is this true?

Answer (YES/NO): NO